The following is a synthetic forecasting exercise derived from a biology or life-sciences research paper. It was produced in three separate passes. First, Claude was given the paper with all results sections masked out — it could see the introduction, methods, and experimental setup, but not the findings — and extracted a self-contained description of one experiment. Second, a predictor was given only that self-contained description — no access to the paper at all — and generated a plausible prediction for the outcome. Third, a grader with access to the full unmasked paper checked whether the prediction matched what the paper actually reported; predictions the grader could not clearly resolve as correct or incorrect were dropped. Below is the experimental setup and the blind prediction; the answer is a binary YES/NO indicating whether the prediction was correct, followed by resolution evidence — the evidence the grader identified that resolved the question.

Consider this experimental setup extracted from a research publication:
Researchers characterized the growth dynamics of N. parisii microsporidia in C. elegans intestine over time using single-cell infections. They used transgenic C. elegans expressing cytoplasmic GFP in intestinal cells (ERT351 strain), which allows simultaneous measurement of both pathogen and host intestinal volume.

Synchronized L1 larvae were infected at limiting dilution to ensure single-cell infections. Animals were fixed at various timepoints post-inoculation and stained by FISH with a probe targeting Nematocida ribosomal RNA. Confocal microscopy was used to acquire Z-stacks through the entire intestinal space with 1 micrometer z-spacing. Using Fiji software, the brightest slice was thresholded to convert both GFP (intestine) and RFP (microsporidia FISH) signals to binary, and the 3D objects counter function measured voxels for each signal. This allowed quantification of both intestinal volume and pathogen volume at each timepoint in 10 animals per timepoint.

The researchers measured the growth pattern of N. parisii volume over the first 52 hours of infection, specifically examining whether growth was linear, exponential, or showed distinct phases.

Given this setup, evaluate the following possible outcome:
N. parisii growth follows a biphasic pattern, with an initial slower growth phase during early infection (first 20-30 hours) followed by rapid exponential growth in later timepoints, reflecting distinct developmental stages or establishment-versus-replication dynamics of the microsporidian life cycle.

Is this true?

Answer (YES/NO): NO